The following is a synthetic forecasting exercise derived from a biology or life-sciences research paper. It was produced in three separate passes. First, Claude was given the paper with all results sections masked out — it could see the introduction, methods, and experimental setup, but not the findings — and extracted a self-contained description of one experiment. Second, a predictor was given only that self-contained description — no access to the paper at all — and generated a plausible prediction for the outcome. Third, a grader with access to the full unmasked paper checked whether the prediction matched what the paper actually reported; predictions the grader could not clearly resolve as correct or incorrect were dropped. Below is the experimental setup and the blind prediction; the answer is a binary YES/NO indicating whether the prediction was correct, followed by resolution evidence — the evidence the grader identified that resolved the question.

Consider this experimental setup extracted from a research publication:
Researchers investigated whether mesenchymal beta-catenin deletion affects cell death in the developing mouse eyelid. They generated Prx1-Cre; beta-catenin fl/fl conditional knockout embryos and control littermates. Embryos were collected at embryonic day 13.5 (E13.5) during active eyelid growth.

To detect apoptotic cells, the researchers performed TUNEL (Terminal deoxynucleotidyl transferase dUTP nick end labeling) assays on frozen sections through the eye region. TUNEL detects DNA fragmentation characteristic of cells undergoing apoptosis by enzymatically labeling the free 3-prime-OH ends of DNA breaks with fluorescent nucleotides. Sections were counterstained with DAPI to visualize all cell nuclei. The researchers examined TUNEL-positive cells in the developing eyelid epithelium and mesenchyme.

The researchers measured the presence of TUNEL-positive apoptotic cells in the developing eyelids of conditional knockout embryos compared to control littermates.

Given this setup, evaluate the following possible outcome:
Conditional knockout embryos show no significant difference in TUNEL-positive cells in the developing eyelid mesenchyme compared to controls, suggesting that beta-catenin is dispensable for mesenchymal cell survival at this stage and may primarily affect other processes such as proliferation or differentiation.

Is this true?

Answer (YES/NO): YES